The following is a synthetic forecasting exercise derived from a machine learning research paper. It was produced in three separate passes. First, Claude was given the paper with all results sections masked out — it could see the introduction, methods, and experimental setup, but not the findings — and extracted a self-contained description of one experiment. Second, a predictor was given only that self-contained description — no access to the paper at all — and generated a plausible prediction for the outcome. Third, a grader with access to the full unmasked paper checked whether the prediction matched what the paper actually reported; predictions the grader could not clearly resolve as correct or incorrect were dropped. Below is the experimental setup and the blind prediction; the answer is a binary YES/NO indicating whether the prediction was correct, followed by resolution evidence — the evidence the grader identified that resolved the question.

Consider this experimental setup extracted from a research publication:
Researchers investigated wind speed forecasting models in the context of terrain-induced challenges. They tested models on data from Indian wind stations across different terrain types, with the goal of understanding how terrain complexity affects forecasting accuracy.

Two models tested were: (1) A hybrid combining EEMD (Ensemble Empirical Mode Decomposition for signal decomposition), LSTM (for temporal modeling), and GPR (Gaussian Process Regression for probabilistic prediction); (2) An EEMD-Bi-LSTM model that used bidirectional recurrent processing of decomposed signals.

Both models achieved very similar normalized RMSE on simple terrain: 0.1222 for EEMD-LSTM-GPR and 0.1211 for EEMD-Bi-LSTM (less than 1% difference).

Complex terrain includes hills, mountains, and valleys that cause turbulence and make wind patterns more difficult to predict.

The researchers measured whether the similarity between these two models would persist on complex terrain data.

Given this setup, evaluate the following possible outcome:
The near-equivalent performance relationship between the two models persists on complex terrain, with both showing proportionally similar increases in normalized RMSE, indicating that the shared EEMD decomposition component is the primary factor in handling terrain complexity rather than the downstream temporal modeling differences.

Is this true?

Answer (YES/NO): NO